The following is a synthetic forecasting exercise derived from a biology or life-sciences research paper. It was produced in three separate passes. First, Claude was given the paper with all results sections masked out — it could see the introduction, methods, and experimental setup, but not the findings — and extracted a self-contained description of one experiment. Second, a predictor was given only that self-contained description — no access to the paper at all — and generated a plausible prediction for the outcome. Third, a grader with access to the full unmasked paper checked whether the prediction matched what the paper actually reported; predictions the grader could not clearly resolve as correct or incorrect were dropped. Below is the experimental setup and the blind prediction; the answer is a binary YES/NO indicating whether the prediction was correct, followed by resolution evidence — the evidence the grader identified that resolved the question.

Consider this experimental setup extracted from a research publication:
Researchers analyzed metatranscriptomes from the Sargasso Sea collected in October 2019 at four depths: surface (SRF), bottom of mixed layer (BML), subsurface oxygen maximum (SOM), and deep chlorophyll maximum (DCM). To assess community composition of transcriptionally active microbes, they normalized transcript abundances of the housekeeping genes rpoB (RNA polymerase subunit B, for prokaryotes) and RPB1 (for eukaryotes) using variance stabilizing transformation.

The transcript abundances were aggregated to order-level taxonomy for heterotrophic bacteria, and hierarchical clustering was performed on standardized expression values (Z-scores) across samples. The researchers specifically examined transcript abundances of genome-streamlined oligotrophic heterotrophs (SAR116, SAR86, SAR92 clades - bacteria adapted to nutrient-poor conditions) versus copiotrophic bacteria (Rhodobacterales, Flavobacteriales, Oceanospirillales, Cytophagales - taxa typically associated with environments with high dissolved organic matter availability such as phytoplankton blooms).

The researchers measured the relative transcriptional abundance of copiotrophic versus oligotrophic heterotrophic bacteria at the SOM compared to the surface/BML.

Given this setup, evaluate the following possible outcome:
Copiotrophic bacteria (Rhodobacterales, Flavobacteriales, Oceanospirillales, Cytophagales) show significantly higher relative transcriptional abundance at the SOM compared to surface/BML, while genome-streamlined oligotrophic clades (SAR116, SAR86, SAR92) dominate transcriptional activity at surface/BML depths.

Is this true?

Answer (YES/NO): YES